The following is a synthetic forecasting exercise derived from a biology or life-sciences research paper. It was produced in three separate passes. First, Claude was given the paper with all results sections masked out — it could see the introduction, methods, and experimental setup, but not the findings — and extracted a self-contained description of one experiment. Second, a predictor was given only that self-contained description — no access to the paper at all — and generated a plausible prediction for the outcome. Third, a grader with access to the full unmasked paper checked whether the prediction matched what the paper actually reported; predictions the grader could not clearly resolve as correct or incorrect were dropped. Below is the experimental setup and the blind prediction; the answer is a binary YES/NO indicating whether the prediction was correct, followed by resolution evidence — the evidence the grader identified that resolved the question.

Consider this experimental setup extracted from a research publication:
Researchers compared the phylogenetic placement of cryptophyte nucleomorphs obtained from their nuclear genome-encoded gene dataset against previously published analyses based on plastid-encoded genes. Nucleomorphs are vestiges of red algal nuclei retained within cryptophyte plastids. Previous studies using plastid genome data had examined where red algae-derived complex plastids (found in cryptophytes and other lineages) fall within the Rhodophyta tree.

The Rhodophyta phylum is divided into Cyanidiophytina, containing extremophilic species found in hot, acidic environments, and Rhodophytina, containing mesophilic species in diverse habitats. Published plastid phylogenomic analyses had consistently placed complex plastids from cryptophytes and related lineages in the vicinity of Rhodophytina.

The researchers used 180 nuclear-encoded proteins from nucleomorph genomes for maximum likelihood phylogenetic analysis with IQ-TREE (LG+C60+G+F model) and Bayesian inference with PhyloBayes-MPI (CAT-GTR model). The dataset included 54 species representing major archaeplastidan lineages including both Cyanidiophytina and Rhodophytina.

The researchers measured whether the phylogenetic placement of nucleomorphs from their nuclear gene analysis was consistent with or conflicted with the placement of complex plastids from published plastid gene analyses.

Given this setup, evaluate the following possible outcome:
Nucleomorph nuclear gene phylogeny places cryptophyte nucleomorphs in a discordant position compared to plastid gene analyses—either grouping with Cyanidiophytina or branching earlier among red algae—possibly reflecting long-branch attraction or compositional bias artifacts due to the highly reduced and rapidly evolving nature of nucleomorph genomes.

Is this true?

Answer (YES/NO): NO